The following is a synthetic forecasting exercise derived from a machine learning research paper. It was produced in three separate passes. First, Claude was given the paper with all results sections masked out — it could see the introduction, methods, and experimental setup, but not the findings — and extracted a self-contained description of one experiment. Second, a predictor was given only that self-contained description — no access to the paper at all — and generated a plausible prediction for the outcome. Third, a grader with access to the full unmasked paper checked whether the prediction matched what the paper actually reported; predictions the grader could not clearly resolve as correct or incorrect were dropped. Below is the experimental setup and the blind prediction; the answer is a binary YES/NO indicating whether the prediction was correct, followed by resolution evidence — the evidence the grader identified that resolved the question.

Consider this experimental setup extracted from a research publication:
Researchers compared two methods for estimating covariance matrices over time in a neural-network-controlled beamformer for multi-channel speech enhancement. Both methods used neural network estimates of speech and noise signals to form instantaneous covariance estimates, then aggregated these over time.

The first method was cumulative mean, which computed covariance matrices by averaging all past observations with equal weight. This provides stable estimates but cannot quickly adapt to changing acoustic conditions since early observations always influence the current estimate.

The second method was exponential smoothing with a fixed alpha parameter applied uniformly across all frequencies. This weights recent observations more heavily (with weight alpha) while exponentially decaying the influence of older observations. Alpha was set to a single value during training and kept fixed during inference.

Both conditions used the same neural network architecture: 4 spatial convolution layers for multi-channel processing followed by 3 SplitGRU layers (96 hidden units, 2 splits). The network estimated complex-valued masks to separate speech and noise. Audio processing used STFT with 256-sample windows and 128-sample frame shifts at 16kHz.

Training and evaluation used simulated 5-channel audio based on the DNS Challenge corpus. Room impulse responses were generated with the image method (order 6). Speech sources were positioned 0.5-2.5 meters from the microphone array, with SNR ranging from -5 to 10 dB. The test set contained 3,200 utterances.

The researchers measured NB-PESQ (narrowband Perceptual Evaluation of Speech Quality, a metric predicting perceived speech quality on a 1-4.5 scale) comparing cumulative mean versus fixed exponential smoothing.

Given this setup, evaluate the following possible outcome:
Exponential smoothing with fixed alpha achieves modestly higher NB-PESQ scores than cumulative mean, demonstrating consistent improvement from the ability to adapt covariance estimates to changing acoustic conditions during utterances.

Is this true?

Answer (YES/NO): YES